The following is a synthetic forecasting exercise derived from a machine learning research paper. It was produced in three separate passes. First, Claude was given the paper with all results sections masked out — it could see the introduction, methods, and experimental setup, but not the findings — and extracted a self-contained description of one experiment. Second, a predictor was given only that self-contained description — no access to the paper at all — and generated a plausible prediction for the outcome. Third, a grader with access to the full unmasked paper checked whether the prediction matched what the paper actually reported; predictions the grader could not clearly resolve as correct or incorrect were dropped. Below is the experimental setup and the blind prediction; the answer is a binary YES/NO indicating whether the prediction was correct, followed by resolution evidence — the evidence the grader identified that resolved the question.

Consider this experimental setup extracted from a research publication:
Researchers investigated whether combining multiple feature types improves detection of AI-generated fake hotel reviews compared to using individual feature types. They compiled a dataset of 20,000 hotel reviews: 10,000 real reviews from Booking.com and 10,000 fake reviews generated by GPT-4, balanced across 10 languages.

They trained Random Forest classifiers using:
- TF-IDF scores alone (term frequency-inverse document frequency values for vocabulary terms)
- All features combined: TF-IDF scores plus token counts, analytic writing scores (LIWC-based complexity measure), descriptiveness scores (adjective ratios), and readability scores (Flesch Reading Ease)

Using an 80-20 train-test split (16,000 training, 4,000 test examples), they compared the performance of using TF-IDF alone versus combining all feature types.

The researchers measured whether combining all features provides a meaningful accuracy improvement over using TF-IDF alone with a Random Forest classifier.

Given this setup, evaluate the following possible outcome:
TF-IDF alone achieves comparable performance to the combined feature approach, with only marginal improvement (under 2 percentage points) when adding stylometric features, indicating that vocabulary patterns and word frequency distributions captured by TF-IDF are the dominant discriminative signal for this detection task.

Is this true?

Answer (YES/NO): YES